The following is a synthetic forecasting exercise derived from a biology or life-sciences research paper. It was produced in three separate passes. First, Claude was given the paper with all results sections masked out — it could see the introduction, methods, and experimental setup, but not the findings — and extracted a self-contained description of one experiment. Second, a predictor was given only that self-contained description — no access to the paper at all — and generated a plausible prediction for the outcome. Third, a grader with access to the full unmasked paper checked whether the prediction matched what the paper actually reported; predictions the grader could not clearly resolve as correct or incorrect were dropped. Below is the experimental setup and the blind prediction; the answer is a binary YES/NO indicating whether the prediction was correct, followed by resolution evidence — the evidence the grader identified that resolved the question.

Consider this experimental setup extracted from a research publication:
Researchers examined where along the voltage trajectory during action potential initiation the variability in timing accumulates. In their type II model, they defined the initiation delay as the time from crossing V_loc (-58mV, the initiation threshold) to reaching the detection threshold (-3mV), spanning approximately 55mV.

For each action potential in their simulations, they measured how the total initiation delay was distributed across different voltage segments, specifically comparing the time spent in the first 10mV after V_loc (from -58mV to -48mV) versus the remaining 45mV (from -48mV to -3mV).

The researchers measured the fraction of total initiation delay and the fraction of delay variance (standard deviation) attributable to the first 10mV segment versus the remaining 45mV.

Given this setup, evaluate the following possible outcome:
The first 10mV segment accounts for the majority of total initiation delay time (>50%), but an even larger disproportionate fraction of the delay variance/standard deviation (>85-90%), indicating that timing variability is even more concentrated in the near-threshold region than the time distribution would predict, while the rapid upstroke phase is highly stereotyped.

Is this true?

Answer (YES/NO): YES